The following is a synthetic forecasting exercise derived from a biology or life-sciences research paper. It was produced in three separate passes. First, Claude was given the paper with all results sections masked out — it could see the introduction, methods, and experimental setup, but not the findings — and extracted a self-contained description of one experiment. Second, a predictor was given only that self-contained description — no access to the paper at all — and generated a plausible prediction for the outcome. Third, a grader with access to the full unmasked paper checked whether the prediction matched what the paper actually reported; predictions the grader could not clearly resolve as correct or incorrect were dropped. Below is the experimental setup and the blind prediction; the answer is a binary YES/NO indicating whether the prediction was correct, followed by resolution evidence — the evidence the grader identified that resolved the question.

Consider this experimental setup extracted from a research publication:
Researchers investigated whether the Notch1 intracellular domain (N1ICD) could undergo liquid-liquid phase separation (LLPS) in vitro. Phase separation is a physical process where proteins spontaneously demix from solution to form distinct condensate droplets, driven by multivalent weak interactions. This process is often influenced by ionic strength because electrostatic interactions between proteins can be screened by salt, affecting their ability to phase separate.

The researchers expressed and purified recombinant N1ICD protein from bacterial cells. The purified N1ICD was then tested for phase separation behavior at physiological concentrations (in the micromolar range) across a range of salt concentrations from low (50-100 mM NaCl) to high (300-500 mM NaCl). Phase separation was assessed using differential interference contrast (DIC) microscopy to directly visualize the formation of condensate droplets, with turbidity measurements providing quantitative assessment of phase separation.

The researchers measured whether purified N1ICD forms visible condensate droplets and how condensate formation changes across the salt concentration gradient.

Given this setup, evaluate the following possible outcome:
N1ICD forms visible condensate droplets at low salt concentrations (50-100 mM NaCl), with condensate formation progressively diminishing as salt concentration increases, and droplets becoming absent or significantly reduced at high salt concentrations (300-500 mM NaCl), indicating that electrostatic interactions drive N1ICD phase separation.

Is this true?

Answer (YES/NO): NO